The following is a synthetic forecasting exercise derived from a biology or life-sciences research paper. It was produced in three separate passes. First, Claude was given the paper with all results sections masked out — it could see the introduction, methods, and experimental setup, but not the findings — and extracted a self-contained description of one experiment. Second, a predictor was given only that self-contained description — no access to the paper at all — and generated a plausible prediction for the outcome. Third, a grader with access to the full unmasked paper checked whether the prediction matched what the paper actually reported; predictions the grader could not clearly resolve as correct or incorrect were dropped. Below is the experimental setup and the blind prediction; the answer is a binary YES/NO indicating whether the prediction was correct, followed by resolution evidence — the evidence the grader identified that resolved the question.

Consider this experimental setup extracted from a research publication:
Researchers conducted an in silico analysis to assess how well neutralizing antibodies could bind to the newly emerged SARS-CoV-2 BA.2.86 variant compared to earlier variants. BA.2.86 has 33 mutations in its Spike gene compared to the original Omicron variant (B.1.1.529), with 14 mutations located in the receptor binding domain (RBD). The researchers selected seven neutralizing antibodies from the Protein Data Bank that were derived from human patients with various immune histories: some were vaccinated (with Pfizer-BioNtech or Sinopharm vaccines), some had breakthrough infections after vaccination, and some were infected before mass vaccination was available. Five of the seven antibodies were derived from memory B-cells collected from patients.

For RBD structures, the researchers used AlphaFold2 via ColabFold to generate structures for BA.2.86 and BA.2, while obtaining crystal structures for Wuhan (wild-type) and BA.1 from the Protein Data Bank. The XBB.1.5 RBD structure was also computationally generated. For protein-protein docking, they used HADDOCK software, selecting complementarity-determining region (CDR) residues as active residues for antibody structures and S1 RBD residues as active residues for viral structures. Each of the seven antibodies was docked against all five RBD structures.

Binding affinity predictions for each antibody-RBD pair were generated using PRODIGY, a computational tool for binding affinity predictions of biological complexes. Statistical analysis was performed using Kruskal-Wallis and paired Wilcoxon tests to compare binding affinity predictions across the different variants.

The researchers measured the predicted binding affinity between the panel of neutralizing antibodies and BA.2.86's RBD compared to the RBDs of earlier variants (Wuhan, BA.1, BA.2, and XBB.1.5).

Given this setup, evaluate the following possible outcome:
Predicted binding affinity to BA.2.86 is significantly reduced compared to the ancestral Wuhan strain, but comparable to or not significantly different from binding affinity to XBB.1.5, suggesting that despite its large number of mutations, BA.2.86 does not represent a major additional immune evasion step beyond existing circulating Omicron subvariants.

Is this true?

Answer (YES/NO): NO